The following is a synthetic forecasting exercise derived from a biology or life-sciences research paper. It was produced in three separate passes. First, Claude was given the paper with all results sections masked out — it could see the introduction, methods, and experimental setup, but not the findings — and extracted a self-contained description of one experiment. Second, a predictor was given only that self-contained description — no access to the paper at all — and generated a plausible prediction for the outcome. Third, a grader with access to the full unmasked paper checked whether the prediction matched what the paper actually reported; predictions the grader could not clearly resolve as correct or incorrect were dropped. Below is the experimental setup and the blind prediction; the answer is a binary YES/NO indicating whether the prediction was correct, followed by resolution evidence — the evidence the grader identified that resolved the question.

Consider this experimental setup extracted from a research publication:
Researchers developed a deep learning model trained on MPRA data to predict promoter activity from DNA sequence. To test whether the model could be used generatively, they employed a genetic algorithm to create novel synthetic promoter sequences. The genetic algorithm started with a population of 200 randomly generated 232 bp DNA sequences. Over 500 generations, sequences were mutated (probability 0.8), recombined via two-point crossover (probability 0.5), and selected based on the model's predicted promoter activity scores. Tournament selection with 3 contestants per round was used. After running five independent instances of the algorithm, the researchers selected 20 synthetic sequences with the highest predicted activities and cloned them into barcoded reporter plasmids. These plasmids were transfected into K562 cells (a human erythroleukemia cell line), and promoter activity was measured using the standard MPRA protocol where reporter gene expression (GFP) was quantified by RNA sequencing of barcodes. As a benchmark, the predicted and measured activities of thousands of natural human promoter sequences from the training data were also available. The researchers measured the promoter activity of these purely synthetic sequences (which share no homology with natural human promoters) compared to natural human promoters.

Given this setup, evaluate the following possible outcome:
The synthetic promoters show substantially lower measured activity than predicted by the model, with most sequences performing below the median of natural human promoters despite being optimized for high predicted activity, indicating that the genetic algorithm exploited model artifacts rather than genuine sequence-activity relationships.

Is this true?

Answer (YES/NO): NO